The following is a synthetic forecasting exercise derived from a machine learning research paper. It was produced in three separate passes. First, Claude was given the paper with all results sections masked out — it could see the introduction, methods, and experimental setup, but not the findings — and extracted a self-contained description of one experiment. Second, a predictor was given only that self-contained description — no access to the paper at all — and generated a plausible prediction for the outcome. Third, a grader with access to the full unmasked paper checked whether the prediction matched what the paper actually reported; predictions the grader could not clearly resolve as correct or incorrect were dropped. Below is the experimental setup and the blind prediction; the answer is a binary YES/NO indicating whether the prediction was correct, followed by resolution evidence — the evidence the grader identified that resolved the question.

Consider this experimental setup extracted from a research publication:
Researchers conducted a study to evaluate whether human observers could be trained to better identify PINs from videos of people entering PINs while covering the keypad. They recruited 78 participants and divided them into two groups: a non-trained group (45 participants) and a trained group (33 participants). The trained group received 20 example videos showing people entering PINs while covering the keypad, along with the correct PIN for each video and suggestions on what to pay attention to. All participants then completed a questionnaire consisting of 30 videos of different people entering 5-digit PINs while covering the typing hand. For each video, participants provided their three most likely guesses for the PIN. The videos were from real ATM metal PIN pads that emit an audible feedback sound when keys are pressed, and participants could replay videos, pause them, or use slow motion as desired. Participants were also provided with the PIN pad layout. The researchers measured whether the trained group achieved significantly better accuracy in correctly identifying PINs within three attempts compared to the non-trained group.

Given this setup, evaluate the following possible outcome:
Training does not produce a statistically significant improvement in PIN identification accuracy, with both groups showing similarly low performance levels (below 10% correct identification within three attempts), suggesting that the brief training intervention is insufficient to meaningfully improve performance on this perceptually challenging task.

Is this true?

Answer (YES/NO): YES